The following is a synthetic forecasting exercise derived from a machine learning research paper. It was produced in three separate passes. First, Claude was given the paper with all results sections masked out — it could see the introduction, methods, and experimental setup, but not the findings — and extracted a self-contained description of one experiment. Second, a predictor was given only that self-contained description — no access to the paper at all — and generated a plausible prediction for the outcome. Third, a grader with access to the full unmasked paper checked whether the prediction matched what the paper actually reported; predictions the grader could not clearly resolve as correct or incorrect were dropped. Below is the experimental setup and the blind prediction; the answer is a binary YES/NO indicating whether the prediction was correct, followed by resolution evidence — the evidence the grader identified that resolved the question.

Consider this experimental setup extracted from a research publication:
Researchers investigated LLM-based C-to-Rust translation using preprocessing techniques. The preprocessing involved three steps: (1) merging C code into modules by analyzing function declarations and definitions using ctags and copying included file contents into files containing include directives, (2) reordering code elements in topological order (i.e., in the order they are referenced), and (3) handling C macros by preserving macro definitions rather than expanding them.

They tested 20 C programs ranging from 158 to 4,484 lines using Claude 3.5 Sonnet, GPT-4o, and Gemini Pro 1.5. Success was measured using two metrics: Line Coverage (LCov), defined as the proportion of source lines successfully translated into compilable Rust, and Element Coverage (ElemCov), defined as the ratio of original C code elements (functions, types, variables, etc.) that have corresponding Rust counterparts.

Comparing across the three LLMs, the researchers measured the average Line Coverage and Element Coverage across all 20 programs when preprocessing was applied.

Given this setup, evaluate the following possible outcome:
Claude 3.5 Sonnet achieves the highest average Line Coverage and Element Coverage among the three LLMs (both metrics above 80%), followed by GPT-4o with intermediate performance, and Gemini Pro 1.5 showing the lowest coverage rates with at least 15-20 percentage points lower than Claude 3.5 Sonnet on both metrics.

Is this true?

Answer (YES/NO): NO